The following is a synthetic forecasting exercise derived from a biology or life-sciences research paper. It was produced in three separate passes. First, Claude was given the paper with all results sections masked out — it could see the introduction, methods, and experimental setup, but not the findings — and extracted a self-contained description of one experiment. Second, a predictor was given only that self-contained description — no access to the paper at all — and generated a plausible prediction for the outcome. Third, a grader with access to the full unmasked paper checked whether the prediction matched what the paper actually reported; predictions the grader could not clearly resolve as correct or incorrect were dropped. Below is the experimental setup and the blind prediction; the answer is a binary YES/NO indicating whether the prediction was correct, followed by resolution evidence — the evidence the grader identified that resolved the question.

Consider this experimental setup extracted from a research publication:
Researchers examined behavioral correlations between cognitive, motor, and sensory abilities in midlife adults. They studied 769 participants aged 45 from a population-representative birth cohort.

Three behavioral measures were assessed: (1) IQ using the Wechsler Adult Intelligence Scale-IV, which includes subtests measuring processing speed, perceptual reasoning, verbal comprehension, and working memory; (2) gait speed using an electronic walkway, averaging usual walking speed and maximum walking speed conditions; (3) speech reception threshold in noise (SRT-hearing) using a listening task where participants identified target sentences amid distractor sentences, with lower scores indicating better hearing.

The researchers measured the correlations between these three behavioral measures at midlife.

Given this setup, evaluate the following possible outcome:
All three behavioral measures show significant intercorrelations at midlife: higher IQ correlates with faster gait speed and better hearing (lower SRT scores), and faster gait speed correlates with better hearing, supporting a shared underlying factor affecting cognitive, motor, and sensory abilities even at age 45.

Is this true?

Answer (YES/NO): YES